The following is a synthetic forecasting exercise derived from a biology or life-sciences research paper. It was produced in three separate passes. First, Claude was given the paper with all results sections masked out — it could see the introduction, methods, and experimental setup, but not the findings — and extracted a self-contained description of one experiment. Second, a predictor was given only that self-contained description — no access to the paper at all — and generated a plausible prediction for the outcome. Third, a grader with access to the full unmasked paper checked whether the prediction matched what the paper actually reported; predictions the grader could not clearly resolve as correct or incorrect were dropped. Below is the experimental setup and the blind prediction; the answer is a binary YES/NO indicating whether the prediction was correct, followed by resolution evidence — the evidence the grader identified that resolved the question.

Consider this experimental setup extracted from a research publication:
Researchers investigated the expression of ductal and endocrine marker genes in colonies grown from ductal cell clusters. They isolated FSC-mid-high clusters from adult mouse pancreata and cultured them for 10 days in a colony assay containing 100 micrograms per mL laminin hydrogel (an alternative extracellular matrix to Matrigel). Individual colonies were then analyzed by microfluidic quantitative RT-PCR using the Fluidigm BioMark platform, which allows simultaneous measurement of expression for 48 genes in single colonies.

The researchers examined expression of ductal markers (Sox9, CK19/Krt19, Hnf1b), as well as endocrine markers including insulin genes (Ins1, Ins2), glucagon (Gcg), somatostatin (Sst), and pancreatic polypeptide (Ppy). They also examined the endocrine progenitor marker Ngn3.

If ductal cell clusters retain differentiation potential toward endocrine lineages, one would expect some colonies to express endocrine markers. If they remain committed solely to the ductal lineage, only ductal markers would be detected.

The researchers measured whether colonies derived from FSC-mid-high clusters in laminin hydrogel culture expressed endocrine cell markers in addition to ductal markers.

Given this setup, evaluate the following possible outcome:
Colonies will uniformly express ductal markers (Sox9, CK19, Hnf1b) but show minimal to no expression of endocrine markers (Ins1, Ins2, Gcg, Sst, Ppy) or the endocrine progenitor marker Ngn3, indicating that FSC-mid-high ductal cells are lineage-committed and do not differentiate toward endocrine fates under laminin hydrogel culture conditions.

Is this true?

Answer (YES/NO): NO